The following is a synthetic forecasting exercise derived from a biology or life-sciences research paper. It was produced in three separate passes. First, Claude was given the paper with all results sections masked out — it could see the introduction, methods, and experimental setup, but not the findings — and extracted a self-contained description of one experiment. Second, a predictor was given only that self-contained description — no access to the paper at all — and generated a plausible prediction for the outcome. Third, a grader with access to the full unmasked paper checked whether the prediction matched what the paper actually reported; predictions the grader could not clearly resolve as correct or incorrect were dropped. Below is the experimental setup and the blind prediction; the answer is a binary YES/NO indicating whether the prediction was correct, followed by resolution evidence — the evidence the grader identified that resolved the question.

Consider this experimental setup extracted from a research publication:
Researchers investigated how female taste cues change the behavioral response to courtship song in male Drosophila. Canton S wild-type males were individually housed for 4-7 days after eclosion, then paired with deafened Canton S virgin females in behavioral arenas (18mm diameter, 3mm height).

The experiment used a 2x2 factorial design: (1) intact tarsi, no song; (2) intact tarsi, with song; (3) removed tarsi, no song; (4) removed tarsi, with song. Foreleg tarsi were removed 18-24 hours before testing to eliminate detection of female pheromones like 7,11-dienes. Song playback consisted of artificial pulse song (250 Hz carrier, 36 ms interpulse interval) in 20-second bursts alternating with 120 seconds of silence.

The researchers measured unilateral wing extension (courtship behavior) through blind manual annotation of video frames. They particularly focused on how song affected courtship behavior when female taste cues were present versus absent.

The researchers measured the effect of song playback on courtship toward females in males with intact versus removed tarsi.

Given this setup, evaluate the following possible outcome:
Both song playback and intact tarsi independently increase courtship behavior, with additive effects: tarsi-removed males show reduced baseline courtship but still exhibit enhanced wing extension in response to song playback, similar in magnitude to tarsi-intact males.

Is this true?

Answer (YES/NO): NO